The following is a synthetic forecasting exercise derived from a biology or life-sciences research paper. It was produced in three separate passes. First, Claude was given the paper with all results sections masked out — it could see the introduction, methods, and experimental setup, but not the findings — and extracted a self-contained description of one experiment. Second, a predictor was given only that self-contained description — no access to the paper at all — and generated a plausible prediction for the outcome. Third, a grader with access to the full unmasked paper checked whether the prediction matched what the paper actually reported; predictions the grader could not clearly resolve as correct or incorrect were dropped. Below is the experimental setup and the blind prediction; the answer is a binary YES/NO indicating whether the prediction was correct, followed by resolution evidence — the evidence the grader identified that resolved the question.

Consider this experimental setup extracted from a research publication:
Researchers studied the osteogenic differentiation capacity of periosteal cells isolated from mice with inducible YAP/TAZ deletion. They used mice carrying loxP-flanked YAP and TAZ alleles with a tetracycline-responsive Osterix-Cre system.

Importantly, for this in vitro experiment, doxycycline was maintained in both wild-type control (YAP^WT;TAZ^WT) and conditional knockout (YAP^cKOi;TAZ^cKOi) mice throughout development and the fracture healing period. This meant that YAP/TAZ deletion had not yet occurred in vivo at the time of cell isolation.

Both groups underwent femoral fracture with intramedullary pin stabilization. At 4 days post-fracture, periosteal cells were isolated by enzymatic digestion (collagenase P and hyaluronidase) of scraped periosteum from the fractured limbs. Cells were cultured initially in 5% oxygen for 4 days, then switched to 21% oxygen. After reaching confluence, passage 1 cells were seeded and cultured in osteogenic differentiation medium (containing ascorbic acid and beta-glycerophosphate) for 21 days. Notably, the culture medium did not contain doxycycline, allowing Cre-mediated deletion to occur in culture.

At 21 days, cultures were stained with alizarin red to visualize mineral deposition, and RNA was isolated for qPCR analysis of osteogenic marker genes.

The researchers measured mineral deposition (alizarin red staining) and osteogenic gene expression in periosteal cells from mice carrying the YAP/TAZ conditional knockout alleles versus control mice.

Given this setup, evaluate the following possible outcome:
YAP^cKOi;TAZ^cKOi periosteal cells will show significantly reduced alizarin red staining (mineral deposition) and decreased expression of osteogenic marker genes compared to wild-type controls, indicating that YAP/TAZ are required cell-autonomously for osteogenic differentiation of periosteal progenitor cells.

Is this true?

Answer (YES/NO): YES